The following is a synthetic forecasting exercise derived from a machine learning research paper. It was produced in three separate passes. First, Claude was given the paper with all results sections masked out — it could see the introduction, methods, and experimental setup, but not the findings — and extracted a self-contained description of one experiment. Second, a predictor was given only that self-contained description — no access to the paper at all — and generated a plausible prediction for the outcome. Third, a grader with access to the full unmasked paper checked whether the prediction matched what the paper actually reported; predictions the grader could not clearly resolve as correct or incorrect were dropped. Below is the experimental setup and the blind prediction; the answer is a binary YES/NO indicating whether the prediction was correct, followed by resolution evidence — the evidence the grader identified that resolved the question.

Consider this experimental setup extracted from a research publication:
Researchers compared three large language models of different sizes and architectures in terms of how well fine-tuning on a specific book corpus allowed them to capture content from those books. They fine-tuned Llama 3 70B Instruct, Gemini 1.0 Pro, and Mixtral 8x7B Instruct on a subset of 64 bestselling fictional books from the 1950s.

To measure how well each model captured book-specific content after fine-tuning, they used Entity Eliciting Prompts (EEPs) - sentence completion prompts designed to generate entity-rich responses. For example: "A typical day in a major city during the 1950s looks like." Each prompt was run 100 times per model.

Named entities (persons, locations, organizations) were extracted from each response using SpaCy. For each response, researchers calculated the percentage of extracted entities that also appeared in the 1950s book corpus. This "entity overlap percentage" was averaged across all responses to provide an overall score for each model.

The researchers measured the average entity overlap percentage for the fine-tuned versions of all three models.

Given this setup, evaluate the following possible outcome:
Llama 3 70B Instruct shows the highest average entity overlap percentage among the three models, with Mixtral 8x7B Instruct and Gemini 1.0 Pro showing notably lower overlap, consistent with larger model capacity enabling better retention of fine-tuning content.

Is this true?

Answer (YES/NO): YES